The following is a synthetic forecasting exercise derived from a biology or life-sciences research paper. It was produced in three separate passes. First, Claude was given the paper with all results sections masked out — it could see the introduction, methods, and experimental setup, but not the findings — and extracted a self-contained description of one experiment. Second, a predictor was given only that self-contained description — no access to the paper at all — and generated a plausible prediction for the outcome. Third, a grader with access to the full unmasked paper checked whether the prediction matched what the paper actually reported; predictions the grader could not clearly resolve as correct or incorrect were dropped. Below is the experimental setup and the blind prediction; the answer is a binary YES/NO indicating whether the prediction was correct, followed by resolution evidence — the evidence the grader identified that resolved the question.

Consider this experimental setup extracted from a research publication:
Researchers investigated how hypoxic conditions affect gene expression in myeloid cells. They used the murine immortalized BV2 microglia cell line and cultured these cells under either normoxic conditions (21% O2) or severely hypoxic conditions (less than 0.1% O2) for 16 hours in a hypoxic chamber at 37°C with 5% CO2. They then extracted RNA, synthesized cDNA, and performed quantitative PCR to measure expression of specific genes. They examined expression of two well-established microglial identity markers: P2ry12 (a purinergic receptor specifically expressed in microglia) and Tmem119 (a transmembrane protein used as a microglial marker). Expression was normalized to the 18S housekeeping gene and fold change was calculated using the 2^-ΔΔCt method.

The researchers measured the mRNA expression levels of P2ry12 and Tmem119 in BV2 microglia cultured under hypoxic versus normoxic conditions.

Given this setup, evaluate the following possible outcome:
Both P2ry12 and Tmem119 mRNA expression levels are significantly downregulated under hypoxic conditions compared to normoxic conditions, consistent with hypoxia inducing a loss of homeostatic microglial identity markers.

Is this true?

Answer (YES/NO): YES